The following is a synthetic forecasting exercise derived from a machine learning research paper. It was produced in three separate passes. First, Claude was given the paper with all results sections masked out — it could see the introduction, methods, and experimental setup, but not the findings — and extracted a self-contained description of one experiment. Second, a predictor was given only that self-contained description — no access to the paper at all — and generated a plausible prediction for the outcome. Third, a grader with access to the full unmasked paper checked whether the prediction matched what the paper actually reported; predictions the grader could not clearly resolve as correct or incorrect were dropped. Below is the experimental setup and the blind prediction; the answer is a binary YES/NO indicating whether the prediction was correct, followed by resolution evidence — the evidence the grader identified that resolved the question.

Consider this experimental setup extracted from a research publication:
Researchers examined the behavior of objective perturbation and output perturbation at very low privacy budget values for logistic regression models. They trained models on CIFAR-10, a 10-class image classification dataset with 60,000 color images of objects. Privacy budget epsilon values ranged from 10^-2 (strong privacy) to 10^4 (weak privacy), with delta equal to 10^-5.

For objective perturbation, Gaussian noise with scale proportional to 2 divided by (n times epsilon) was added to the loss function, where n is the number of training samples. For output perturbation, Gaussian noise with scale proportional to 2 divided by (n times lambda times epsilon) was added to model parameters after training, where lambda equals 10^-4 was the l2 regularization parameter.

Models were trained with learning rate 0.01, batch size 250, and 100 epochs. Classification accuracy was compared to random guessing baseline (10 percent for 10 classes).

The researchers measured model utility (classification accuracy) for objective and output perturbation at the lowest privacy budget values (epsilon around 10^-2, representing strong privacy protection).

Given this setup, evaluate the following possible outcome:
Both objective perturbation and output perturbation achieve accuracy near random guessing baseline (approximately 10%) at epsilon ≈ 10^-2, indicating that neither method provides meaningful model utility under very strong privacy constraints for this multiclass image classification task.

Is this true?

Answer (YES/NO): NO